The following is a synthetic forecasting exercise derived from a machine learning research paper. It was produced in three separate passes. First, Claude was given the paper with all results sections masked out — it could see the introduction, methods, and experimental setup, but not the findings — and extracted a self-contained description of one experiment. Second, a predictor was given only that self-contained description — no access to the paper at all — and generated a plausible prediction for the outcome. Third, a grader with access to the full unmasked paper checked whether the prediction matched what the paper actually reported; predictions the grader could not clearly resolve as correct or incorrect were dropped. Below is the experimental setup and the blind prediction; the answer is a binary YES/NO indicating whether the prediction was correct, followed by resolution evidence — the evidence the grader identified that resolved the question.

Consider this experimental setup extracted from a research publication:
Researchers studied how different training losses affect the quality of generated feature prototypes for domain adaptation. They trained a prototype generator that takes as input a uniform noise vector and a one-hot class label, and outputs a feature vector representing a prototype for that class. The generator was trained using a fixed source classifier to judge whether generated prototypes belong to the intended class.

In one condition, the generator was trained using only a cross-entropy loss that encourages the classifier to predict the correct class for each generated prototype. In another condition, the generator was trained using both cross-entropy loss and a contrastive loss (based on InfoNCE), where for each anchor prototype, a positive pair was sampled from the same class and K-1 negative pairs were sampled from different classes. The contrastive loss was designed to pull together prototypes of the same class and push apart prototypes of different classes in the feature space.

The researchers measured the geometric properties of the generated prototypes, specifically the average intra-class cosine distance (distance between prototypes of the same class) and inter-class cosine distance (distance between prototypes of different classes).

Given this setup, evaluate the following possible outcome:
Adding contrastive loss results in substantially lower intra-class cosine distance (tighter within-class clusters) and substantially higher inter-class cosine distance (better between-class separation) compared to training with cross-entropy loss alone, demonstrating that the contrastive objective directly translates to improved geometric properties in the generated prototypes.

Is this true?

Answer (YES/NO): YES